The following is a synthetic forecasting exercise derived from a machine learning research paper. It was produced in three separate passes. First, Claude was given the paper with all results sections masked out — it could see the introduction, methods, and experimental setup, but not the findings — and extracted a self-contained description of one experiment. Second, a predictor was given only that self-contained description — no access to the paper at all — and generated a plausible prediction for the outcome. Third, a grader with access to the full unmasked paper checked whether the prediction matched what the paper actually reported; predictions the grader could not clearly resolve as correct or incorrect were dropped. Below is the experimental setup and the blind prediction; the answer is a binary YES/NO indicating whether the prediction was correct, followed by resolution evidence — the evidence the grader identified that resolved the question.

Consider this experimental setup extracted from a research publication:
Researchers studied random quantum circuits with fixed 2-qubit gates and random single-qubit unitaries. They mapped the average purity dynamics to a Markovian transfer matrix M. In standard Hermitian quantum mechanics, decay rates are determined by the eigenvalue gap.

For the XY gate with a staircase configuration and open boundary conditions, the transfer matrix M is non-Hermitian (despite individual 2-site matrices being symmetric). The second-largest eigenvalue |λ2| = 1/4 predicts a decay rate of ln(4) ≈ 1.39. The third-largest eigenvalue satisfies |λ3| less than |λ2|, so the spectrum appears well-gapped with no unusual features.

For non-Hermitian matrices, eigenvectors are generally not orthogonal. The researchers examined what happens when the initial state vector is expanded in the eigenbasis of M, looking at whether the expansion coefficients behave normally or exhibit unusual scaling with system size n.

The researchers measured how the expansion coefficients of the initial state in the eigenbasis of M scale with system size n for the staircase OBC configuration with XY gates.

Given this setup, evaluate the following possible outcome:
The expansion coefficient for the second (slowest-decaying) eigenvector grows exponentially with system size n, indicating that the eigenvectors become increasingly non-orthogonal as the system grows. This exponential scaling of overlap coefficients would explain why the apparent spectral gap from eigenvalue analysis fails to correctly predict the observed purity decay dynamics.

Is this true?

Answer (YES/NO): YES